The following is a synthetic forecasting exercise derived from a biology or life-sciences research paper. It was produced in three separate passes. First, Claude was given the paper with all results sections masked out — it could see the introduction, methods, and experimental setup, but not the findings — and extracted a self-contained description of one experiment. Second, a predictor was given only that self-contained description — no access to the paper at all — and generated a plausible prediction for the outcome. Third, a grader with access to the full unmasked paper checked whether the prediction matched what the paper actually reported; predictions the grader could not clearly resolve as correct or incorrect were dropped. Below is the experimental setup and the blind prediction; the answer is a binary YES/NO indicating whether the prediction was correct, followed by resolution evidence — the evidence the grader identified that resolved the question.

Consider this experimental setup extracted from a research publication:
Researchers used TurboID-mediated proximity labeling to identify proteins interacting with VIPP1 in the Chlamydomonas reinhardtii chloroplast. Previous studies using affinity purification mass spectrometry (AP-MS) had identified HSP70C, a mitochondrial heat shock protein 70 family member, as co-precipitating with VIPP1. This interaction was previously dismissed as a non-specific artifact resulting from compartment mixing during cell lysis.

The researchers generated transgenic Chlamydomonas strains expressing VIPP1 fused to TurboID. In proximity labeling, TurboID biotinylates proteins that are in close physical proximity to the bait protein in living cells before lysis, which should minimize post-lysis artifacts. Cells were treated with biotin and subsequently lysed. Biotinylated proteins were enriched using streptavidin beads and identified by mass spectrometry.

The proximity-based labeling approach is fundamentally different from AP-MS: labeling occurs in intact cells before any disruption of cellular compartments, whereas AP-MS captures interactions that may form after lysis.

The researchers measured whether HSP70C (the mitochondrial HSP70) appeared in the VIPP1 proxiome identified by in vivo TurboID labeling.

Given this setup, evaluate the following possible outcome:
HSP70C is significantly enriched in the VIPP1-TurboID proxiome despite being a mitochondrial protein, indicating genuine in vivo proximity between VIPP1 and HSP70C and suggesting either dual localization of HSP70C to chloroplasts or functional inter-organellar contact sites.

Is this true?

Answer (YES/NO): YES